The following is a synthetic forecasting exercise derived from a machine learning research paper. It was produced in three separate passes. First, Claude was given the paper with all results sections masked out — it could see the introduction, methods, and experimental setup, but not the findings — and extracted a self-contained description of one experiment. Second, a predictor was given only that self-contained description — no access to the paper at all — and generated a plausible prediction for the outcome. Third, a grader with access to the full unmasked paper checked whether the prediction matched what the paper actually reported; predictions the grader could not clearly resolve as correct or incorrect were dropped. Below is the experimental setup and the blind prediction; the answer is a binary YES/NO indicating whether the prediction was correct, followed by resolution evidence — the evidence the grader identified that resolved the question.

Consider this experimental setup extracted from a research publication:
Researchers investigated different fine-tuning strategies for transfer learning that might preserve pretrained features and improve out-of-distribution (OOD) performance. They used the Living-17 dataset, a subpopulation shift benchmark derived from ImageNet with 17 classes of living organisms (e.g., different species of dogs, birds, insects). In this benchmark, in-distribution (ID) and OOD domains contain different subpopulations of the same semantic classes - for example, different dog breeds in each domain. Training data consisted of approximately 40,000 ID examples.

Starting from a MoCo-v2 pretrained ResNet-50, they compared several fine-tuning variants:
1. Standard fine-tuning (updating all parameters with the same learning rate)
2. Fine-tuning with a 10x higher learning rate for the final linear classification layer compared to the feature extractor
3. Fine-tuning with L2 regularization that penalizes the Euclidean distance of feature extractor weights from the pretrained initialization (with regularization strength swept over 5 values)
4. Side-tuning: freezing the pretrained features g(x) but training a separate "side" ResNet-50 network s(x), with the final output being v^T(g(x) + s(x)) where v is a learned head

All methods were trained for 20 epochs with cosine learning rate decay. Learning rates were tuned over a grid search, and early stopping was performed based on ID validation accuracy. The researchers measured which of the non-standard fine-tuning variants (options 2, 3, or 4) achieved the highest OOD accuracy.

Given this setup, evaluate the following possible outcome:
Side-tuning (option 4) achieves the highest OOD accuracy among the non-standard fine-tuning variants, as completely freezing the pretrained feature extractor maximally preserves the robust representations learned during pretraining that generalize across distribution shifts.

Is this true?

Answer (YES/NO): YES